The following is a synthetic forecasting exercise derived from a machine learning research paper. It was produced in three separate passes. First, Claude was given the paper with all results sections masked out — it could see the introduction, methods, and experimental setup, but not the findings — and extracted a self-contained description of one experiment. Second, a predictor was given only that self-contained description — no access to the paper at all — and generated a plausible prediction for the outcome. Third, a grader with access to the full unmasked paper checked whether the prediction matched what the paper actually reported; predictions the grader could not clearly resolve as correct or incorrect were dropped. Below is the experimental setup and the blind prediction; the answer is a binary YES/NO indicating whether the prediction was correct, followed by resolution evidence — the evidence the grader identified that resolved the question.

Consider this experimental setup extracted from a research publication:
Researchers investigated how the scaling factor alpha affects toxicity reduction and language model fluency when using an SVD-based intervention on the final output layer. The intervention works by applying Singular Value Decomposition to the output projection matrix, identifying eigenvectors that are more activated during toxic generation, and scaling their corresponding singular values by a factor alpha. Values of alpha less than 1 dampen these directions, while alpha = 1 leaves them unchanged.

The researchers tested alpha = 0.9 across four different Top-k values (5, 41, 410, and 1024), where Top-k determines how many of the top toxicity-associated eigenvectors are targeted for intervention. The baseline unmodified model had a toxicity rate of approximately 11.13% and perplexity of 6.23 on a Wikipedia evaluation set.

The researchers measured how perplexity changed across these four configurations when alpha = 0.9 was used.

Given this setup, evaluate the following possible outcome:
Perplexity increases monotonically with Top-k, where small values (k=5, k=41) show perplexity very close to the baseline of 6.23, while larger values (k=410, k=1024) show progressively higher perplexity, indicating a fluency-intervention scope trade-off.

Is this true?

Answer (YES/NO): NO